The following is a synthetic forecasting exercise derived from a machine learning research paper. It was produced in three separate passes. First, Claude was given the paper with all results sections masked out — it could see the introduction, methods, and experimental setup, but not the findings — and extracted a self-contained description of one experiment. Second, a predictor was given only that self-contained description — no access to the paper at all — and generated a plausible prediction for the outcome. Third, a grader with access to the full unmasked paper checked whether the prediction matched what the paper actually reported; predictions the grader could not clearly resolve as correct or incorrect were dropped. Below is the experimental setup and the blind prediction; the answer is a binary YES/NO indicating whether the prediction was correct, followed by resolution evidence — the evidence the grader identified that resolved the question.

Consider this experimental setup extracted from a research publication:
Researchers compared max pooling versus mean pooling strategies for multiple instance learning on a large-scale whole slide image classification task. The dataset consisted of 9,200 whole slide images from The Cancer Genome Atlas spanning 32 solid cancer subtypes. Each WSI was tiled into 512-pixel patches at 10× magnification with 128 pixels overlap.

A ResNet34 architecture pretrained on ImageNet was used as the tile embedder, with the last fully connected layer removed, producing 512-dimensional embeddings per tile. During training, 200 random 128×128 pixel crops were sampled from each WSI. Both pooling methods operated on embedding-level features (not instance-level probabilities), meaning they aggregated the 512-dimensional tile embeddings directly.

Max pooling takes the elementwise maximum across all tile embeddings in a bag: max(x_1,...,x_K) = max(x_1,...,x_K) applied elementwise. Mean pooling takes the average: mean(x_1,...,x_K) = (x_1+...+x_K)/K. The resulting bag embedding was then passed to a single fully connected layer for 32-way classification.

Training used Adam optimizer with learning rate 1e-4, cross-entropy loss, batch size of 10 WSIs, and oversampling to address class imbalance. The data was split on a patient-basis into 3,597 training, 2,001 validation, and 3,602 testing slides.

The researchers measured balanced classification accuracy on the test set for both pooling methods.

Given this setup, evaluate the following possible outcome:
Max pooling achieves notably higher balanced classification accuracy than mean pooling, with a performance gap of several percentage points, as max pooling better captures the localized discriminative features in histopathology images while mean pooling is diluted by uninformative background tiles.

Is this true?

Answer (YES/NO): NO